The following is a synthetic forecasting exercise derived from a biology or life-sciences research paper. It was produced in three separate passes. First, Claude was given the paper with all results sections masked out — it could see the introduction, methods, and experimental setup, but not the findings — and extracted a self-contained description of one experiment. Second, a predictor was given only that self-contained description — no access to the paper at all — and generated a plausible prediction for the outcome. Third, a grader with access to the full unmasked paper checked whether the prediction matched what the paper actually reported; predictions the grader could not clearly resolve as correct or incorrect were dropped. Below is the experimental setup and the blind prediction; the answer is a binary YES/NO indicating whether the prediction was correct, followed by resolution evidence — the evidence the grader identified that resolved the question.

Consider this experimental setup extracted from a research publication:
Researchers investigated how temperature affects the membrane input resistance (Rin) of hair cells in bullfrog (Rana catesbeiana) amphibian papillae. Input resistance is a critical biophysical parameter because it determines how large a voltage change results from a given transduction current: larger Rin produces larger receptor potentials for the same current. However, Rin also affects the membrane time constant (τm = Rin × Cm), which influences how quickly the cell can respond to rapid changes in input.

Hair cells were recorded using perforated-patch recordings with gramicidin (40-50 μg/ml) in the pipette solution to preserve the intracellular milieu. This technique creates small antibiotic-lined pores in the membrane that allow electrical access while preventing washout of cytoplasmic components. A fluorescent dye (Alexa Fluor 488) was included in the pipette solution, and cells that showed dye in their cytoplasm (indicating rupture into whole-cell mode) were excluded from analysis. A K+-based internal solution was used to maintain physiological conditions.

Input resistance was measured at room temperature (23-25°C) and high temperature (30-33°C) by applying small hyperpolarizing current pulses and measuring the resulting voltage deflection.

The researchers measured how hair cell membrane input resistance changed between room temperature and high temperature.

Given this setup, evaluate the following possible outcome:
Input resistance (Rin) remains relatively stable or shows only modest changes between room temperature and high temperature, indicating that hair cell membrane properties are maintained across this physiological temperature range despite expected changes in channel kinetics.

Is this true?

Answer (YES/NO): NO